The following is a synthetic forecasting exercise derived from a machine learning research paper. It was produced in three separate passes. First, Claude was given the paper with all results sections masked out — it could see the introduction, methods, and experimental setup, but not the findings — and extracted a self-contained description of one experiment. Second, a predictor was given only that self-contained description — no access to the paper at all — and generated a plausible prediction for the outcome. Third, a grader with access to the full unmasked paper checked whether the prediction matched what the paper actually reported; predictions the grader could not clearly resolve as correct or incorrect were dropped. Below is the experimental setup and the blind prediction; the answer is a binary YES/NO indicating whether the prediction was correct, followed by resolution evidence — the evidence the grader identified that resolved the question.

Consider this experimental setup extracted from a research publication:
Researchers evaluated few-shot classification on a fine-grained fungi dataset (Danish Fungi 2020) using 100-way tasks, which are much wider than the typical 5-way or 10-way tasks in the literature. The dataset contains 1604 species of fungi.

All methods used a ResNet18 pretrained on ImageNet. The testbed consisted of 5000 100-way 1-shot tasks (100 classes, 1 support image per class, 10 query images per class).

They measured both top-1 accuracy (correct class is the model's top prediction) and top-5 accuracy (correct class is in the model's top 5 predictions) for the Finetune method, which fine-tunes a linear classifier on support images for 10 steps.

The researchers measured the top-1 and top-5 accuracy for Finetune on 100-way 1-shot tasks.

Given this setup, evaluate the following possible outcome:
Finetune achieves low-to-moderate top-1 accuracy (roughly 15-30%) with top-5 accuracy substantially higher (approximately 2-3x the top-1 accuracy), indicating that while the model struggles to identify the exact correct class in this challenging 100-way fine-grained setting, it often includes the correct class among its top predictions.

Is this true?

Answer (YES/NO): NO